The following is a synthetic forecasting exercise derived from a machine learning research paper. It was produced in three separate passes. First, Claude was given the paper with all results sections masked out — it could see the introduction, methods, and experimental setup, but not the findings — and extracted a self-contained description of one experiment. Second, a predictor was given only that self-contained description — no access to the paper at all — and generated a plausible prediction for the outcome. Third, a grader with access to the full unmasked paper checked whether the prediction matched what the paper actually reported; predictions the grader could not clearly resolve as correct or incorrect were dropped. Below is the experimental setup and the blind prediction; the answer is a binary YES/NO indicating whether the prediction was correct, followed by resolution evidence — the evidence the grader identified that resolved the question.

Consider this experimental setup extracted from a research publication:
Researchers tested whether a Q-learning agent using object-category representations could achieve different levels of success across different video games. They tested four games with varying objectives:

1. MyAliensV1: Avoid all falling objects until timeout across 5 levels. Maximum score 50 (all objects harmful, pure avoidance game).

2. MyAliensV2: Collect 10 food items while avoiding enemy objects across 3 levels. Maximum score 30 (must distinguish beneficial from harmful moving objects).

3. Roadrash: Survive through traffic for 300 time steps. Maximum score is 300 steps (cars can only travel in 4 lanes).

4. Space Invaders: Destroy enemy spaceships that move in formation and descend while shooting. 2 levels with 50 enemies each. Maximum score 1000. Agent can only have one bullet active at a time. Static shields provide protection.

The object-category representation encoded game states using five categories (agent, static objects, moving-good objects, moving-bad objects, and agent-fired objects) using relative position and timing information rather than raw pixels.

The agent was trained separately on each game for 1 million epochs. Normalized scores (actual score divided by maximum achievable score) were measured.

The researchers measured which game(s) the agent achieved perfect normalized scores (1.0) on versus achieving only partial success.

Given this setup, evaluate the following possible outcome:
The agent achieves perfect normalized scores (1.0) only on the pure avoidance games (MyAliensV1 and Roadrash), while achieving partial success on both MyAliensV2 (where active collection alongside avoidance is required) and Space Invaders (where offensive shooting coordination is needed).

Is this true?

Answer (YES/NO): NO